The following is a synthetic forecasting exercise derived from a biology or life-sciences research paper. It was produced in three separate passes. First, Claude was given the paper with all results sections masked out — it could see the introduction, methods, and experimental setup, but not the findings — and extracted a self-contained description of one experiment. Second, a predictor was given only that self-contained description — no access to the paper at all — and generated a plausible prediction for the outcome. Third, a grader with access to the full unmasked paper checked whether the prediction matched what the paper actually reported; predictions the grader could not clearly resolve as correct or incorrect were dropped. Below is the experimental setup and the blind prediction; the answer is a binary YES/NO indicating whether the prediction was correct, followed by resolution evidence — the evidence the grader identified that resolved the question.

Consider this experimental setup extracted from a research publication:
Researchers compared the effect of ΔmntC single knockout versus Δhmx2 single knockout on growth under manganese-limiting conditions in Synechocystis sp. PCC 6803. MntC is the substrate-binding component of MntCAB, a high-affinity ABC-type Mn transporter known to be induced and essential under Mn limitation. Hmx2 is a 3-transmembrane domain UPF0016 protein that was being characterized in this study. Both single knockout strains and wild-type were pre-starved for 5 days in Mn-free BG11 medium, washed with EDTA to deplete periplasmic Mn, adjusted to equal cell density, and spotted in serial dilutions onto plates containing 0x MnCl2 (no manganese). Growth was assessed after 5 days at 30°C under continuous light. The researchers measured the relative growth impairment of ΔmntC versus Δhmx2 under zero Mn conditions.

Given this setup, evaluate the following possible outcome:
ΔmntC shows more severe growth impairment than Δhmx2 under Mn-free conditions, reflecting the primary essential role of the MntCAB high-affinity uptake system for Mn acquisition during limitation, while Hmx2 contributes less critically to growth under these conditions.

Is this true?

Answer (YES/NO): YES